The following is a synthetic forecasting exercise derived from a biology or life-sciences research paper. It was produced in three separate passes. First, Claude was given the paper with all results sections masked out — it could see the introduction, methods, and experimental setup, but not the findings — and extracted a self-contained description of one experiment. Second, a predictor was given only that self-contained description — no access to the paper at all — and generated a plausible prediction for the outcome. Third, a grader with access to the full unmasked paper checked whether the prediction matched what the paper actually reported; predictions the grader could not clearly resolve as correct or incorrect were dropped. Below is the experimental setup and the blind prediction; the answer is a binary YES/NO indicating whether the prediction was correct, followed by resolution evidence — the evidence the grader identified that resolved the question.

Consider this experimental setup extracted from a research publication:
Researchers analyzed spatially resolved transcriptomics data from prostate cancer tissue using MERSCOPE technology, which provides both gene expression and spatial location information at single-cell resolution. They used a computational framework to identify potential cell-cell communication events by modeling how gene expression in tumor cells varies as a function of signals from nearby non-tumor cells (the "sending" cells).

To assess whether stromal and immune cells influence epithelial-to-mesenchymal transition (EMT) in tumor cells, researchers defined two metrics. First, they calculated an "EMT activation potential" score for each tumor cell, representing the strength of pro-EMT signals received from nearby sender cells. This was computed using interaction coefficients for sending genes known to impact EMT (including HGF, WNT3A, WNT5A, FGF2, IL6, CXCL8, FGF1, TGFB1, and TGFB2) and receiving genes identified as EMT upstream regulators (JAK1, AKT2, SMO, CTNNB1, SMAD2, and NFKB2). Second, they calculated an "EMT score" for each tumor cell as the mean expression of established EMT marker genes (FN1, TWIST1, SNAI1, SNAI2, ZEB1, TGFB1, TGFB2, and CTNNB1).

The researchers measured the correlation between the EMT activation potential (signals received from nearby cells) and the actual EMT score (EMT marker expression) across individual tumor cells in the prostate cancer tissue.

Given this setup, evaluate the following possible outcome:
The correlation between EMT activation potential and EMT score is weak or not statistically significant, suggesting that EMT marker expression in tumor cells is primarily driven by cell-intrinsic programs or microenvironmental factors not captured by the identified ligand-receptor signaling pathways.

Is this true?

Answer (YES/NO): NO